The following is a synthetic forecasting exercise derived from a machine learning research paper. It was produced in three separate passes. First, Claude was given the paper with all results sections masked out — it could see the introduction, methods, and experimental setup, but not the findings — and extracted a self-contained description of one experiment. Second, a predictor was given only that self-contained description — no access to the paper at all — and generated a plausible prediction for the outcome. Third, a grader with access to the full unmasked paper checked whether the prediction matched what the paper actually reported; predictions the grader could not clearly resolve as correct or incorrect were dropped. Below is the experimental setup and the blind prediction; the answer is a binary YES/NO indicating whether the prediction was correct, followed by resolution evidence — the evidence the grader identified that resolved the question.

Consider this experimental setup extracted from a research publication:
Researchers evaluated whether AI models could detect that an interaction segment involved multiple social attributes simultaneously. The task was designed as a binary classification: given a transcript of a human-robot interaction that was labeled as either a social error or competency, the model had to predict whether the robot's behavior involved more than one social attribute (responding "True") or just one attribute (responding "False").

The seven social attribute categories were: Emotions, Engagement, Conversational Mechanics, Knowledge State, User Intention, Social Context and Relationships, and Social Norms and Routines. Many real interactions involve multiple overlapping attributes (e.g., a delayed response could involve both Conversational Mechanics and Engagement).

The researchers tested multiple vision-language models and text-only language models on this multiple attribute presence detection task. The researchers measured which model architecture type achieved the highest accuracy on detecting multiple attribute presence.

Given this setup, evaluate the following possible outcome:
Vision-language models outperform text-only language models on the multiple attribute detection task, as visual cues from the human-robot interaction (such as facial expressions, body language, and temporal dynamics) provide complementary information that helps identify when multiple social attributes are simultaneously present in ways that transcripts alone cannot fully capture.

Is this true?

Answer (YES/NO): NO